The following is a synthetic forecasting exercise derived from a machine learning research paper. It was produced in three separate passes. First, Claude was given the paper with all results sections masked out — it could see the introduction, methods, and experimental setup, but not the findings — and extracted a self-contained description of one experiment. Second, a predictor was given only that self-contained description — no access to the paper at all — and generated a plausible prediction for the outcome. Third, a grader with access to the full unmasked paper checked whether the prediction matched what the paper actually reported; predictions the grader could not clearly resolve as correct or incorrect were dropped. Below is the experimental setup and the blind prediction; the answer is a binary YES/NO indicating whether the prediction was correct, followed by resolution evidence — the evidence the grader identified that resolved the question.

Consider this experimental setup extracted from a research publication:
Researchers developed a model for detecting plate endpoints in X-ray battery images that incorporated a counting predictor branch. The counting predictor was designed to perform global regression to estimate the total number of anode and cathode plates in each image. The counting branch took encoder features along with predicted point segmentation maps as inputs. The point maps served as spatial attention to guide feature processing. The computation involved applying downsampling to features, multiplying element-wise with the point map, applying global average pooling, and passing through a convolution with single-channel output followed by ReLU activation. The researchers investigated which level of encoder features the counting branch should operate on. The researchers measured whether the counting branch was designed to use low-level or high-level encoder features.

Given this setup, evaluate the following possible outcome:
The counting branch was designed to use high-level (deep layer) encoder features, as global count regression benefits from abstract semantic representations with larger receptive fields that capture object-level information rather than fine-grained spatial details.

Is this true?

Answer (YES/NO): YES